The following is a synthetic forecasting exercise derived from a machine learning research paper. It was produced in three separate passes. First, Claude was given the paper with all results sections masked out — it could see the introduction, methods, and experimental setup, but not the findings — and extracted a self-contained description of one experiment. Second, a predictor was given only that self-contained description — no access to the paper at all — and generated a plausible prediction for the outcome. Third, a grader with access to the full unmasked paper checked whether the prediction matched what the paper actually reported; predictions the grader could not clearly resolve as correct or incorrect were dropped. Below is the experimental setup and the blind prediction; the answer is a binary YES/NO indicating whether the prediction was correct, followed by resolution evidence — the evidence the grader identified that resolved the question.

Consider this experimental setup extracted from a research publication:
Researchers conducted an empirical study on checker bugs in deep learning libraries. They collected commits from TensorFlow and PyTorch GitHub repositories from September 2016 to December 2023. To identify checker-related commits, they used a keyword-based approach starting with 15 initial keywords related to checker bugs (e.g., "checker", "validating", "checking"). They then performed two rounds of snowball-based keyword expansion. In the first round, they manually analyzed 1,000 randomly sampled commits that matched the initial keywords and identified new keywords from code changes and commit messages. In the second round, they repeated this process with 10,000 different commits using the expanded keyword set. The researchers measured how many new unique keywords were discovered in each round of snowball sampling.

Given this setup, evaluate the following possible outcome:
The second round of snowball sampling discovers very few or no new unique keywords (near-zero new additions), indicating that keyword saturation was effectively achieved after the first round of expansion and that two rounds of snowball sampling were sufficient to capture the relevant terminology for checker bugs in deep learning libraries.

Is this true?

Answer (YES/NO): NO